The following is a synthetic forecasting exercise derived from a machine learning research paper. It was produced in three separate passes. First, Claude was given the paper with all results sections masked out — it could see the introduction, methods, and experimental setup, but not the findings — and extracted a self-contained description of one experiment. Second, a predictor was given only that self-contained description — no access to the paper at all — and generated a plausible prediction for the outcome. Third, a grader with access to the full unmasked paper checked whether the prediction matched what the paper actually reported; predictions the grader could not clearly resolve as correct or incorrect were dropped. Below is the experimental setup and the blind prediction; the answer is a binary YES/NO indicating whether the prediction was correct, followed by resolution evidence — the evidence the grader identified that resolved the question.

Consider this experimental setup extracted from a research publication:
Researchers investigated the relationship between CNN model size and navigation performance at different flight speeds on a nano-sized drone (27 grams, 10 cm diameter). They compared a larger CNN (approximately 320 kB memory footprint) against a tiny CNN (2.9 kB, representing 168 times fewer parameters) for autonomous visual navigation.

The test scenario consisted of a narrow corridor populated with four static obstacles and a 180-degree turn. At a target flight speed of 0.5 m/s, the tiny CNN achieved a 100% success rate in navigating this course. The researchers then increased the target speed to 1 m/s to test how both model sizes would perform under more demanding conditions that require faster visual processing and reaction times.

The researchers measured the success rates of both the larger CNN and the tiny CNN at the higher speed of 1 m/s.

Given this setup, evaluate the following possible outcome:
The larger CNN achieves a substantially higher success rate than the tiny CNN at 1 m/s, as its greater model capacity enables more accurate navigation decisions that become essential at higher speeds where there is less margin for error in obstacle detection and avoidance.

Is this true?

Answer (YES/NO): YES